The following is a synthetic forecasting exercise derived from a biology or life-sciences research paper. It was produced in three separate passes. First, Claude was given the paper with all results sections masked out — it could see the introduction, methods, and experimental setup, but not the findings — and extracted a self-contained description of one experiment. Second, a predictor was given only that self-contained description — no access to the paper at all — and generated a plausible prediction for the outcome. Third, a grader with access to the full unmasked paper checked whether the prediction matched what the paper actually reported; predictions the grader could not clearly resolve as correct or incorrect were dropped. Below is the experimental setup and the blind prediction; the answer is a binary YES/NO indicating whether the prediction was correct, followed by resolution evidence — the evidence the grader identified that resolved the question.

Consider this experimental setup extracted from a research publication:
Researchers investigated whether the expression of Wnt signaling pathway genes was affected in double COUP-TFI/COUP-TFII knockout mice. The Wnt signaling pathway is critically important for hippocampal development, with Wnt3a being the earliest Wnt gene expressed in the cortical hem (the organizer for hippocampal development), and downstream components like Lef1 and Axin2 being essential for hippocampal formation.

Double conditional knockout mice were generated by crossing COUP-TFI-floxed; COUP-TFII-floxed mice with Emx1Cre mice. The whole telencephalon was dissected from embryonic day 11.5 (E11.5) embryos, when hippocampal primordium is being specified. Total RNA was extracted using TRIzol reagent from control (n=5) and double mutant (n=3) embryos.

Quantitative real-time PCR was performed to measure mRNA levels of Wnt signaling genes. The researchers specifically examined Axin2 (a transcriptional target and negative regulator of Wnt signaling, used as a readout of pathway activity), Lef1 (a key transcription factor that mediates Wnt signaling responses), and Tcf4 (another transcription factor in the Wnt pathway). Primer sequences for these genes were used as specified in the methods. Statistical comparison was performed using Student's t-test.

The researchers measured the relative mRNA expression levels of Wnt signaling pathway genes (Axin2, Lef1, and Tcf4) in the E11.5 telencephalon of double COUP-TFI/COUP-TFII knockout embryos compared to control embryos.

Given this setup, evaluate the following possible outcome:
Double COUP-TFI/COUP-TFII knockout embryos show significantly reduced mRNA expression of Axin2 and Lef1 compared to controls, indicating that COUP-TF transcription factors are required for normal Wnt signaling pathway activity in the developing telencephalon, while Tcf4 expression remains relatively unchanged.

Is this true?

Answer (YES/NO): NO